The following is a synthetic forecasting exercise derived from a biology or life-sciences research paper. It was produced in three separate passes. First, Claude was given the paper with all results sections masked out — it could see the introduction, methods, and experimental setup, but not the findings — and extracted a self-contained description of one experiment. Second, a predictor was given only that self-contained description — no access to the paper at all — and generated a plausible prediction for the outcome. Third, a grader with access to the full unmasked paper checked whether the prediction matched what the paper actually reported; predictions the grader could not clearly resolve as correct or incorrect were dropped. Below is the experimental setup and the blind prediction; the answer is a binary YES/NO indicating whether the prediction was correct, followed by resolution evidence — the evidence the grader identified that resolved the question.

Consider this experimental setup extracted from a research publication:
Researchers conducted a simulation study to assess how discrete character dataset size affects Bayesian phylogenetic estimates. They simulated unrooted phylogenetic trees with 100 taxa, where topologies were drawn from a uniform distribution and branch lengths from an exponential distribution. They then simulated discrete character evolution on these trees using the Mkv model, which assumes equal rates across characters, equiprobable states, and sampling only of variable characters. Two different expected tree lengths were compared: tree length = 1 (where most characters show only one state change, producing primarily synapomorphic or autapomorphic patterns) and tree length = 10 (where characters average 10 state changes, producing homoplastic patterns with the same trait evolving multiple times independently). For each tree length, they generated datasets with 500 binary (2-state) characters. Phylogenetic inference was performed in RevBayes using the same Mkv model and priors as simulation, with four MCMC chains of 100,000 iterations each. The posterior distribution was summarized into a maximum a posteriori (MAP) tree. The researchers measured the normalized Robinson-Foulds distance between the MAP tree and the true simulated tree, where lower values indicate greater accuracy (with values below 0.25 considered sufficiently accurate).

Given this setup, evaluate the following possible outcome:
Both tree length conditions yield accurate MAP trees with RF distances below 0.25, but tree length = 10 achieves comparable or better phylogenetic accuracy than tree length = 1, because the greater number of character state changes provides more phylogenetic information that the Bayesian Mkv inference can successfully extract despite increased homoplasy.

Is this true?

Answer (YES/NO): YES